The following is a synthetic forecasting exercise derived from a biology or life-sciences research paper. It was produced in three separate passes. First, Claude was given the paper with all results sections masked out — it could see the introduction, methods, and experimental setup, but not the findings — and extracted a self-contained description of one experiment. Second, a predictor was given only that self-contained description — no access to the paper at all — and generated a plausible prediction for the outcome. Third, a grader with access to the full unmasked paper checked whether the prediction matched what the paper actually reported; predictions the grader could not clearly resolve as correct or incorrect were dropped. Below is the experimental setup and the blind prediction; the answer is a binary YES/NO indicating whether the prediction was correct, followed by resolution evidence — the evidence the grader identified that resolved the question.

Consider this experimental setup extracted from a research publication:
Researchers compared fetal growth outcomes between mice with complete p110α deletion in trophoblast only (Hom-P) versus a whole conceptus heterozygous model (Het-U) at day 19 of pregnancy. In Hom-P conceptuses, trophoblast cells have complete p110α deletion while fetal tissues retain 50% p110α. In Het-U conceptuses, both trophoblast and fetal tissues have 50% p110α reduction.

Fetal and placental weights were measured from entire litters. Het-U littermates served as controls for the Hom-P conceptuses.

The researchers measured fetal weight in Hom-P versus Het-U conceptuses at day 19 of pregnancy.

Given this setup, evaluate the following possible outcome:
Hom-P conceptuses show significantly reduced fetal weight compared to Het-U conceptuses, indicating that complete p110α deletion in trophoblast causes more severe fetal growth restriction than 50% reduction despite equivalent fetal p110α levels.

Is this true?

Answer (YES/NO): YES